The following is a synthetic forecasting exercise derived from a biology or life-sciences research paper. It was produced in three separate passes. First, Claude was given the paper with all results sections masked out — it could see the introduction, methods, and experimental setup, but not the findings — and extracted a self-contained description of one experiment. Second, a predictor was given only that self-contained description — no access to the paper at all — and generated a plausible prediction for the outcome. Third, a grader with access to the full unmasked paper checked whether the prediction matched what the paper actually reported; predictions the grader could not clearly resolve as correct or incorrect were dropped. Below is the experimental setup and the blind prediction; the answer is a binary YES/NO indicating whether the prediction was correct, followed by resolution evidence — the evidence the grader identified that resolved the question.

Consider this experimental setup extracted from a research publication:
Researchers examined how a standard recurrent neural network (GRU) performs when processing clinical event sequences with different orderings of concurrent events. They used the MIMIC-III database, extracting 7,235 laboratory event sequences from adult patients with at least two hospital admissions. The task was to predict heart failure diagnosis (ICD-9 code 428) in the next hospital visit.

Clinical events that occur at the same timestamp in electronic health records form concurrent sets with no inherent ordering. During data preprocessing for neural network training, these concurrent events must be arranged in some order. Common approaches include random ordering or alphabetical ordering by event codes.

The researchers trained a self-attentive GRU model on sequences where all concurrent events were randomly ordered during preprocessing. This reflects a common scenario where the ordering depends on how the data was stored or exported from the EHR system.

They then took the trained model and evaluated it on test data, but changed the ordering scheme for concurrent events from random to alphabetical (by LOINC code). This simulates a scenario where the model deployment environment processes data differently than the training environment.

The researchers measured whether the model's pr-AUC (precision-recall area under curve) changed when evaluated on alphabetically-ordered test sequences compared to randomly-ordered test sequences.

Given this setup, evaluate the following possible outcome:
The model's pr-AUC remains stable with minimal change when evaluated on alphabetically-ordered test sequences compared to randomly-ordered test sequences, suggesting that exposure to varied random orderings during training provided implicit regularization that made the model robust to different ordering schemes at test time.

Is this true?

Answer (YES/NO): NO